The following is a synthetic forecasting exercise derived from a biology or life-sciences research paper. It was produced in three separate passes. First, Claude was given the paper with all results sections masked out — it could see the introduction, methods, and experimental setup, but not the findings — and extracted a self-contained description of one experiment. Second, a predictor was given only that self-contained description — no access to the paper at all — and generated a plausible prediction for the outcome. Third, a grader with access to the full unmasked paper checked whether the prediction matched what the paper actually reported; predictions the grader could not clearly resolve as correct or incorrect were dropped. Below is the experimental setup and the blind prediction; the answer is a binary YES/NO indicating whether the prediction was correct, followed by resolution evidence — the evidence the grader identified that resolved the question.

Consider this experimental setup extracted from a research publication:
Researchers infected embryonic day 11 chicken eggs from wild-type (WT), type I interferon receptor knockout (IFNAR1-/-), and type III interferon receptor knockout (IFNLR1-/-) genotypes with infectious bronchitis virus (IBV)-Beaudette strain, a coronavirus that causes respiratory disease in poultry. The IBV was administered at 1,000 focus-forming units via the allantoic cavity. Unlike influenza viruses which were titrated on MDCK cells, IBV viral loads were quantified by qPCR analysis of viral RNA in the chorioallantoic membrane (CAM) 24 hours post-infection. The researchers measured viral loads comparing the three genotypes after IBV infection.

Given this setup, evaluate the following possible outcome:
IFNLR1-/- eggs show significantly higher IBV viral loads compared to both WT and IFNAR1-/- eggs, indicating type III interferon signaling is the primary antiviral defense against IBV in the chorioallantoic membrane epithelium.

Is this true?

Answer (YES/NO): NO